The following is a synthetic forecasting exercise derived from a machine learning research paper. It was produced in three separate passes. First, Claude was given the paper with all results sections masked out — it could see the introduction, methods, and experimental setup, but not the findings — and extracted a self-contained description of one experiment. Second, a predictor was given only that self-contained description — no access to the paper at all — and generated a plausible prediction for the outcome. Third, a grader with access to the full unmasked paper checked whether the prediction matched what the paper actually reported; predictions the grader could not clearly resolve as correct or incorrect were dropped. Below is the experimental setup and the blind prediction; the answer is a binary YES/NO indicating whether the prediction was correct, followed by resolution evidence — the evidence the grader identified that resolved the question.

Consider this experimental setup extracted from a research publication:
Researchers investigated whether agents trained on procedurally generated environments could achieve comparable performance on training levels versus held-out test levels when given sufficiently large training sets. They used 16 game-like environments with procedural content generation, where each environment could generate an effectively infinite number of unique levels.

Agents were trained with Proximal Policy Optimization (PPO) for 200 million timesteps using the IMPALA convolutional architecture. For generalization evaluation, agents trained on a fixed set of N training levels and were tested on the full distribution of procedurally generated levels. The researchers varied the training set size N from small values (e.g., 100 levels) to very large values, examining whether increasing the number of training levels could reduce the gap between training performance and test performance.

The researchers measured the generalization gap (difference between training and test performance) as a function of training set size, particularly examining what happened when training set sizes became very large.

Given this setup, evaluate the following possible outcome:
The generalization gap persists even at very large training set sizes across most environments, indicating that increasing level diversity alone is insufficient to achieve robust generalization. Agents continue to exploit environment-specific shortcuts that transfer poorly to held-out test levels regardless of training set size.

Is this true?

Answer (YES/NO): NO